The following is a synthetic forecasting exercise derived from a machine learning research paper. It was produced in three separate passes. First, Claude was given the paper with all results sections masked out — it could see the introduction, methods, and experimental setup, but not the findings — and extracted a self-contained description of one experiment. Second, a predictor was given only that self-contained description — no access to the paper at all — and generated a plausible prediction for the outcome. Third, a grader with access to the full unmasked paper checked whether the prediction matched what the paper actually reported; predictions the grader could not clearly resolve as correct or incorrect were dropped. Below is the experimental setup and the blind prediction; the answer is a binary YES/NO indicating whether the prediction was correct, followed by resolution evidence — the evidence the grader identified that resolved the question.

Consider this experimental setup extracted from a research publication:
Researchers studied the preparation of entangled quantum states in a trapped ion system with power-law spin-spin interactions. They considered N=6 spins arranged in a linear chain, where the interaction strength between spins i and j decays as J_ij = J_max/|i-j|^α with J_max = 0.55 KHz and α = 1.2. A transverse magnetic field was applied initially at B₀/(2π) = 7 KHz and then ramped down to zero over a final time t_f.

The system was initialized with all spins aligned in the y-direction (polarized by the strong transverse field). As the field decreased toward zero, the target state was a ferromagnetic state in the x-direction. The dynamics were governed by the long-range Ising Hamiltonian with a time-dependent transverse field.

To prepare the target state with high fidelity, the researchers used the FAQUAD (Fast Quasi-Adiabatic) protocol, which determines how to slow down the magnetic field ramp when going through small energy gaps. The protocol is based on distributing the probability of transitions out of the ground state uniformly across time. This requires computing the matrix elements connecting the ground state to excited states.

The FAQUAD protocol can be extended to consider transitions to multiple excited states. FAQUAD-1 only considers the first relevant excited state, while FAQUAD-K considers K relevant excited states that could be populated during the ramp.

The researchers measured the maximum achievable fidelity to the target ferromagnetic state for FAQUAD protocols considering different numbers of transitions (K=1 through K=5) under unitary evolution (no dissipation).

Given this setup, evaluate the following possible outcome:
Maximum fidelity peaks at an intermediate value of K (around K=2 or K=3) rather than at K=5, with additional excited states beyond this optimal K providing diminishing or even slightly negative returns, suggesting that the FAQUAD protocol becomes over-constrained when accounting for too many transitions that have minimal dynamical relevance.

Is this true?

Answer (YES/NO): NO